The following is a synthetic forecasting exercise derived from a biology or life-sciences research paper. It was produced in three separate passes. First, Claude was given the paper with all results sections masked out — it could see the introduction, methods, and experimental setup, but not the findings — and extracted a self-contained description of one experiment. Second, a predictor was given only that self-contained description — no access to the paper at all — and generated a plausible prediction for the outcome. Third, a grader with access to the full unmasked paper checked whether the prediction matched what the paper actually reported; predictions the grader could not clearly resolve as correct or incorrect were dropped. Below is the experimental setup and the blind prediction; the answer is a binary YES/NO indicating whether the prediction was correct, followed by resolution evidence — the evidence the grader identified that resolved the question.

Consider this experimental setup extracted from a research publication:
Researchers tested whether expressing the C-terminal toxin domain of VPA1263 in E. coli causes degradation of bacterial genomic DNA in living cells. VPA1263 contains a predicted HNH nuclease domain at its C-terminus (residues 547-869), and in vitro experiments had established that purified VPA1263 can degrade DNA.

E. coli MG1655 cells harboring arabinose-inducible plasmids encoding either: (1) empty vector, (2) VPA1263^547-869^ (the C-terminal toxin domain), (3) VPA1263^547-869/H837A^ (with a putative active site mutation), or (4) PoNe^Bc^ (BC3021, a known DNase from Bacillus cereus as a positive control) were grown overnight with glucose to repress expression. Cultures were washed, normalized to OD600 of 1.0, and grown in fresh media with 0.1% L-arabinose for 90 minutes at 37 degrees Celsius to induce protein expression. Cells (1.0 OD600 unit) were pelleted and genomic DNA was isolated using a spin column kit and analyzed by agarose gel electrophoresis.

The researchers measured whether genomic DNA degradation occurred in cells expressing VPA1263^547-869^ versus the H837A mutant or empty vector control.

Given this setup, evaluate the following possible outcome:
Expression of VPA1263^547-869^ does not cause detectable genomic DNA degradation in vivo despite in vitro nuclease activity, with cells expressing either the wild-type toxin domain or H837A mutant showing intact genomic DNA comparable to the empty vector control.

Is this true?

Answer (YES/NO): NO